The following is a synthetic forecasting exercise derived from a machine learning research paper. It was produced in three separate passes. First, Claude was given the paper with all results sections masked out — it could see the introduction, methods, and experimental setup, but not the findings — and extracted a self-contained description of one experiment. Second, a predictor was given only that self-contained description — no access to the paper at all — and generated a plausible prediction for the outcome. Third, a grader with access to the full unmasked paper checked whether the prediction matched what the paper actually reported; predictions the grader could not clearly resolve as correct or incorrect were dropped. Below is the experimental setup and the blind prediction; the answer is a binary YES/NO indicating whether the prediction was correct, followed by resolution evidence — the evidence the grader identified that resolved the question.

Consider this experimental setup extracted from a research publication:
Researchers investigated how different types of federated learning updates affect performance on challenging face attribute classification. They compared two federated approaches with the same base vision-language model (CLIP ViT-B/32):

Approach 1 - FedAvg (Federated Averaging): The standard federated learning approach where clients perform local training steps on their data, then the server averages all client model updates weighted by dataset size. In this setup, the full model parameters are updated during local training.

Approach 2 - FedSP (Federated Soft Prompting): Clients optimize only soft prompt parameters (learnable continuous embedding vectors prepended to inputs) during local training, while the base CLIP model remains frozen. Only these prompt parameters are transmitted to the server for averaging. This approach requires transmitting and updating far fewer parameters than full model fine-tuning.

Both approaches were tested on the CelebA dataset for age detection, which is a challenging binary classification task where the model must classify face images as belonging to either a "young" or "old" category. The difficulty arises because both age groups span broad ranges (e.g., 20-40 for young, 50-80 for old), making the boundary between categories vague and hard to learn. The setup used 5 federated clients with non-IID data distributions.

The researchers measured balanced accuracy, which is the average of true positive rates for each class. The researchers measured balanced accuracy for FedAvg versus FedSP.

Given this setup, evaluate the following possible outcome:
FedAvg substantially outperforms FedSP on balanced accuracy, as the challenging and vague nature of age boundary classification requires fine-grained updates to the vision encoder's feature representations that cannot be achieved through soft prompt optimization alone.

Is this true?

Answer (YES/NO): NO